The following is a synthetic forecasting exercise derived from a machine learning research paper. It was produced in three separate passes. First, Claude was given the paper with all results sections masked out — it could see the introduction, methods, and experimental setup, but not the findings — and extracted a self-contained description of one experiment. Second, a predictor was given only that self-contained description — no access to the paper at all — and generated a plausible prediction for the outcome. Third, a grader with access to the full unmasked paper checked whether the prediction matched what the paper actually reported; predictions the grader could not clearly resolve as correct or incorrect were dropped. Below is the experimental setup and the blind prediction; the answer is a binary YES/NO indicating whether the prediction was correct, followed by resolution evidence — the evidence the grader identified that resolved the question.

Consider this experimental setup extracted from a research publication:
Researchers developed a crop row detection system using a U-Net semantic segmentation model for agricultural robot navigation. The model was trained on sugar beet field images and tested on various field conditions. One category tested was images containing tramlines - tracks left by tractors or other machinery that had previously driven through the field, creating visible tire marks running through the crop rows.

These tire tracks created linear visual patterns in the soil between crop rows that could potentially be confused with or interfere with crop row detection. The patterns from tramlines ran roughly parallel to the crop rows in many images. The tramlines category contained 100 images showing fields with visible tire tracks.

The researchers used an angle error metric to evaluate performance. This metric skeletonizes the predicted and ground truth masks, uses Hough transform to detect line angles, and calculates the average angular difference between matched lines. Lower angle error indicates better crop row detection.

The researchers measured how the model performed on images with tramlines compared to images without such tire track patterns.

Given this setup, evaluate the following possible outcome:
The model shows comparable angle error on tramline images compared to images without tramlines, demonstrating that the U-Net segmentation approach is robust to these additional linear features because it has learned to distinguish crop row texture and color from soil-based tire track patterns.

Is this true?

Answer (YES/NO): NO